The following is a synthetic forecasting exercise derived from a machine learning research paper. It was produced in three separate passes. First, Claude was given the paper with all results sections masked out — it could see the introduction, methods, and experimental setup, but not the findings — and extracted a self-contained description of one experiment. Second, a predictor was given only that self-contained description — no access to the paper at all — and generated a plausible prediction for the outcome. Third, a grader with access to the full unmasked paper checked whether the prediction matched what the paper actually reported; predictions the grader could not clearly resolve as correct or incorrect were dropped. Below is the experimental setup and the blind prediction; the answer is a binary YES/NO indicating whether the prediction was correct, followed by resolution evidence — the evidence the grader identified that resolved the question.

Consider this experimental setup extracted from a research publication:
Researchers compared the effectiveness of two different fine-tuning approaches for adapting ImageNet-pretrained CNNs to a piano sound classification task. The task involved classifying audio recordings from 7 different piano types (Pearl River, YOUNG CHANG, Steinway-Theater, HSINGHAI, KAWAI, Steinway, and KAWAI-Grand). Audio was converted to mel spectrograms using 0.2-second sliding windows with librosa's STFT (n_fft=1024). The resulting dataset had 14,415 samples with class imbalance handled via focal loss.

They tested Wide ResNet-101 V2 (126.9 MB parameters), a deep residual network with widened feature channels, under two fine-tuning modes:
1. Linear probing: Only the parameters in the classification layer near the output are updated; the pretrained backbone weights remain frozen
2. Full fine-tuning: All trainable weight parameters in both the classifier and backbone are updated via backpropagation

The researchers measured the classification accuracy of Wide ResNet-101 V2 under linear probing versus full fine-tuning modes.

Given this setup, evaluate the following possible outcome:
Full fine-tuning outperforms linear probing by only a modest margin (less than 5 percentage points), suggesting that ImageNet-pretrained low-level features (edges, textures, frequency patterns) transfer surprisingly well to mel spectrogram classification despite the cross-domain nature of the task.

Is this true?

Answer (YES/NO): NO